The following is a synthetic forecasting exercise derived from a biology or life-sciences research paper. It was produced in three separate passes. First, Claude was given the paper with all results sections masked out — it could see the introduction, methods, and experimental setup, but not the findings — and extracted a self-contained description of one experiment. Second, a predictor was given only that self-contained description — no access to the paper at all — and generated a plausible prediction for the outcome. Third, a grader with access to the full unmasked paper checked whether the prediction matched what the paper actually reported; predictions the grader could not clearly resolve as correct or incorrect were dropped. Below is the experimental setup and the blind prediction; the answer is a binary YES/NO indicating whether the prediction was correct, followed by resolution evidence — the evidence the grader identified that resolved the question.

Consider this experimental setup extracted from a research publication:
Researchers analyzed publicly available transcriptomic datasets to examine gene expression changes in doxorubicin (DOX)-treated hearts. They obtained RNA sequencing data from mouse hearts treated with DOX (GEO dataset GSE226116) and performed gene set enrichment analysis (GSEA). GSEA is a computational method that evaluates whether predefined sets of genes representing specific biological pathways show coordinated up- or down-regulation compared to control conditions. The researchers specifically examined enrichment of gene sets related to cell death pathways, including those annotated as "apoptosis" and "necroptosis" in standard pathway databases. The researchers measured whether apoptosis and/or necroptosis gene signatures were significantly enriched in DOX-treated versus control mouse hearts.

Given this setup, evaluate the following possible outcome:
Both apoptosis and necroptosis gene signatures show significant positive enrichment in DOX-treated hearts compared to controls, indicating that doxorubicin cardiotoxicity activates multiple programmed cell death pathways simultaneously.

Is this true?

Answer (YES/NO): NO